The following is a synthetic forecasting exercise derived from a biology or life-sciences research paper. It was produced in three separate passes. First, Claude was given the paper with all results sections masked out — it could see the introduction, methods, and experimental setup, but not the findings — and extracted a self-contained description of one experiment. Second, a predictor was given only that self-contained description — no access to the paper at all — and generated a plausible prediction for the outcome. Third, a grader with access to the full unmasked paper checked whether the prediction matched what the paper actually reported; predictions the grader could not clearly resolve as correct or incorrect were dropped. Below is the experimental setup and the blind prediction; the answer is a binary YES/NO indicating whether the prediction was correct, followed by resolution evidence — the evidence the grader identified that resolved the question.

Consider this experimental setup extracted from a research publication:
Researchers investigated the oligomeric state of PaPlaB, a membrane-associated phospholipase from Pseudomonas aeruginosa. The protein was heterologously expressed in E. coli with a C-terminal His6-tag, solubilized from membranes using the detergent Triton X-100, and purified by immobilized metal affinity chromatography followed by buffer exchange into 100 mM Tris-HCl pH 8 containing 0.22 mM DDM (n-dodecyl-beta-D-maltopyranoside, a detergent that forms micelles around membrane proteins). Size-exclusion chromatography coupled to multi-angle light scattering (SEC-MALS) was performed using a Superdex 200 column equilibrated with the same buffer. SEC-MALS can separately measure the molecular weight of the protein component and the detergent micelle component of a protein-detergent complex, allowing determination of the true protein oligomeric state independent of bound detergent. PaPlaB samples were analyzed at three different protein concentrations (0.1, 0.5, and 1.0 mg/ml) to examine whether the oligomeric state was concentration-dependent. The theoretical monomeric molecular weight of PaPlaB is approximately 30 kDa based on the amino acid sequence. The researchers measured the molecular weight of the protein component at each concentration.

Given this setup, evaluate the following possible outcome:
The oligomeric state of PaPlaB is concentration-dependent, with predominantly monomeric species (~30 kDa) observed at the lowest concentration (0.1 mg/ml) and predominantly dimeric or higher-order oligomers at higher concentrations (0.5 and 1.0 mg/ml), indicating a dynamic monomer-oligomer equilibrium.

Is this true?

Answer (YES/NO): NO